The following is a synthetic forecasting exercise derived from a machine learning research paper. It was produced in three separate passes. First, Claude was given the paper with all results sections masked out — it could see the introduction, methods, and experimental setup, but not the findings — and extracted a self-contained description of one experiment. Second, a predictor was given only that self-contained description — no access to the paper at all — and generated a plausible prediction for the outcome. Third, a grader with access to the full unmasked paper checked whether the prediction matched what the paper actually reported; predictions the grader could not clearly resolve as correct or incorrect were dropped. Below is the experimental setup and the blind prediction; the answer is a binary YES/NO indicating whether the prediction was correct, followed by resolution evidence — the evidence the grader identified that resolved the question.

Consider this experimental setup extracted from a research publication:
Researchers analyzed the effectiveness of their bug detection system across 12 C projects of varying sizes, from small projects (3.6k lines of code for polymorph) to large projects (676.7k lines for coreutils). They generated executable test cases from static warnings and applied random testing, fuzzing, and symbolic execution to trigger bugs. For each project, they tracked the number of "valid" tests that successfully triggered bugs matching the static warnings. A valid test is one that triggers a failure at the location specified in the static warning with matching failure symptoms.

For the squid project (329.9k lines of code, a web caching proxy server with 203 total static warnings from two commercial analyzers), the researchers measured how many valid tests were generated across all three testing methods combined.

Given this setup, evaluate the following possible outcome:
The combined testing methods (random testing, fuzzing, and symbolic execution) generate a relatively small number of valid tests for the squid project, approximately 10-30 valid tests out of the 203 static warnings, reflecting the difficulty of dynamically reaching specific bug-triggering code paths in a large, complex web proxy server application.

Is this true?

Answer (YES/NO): NO